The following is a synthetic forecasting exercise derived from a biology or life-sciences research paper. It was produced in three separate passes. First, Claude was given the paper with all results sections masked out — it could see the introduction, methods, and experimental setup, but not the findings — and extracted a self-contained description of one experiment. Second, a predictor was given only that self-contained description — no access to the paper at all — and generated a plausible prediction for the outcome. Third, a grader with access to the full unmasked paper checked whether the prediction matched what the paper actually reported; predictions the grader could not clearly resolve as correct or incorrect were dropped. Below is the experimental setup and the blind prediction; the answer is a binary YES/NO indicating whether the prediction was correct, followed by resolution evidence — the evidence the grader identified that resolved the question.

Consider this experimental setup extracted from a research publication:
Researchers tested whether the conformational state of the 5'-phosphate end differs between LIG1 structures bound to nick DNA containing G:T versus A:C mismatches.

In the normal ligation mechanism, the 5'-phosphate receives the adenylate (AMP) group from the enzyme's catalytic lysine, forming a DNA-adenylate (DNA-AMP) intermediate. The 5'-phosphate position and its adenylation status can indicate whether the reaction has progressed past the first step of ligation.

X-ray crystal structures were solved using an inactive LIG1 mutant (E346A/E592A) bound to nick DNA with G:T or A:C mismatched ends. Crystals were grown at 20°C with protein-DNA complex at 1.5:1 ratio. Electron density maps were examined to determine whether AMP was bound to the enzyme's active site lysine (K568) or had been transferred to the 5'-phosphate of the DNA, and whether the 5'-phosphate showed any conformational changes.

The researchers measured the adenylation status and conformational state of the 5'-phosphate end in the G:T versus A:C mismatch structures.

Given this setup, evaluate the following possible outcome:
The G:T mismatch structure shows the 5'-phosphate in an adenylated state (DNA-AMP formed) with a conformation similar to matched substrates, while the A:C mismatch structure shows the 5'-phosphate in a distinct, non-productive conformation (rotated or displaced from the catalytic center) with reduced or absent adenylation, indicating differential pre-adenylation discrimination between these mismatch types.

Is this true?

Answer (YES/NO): YES